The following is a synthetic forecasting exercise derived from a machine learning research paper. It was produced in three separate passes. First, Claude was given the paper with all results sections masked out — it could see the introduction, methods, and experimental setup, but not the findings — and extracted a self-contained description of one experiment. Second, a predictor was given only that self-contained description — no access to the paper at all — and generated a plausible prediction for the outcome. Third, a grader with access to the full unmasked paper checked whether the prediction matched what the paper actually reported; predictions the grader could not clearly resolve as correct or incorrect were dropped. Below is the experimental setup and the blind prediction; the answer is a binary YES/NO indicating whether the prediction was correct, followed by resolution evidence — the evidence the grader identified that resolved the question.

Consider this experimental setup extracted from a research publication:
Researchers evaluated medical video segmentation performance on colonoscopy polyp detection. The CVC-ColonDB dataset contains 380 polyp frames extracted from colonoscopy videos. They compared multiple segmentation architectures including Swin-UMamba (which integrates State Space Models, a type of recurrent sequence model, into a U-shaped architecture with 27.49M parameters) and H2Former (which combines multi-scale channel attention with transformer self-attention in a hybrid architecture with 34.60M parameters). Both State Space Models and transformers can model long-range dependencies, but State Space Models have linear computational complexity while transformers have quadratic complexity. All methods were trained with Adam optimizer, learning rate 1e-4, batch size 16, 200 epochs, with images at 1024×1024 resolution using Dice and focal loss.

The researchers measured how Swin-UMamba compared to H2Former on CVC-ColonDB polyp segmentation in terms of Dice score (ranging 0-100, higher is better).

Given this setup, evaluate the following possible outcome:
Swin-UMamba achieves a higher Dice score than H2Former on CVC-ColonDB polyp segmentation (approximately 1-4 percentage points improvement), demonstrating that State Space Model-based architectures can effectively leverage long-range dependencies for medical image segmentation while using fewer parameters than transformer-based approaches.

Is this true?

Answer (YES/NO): NO